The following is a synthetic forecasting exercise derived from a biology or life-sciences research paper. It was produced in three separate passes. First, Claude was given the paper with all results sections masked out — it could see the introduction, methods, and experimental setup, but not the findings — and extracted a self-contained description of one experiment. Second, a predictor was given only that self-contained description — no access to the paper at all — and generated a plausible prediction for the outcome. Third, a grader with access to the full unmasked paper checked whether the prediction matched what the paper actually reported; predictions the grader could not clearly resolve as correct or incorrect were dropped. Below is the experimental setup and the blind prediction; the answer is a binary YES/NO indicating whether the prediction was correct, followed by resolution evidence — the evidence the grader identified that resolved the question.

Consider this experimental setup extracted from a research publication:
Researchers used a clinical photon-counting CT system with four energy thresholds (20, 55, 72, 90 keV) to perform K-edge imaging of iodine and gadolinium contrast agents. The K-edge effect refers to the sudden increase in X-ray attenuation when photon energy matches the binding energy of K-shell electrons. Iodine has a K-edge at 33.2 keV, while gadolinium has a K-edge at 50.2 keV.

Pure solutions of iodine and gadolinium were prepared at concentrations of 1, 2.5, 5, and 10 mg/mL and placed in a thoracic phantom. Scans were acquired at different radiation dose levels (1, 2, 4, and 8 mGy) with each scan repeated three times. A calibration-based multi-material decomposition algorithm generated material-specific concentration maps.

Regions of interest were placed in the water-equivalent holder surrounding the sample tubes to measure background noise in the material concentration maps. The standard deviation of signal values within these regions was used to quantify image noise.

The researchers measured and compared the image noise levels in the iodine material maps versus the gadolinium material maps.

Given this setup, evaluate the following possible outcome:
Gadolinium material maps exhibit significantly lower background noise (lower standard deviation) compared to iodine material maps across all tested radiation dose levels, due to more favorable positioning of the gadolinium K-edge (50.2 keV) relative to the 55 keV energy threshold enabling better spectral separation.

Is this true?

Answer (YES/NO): NO